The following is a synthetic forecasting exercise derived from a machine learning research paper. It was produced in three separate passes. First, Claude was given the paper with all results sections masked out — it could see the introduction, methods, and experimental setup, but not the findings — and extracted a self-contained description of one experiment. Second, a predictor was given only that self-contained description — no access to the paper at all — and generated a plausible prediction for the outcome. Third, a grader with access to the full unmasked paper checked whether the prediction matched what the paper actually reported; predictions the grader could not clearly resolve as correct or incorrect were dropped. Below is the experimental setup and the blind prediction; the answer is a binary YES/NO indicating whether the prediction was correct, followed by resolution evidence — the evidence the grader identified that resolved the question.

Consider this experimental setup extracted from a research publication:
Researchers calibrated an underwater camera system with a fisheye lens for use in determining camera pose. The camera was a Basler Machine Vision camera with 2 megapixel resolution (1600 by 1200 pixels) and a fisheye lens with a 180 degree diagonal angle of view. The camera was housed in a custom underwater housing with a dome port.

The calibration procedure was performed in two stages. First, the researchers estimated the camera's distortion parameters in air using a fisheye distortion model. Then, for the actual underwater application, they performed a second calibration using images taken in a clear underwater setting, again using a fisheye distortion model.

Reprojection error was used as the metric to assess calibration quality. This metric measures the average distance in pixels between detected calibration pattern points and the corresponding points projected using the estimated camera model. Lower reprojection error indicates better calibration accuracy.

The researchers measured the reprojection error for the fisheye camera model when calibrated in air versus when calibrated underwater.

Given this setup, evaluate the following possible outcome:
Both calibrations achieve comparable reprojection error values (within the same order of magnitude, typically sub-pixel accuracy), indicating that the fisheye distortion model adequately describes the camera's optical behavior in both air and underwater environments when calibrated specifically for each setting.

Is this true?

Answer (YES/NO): NO